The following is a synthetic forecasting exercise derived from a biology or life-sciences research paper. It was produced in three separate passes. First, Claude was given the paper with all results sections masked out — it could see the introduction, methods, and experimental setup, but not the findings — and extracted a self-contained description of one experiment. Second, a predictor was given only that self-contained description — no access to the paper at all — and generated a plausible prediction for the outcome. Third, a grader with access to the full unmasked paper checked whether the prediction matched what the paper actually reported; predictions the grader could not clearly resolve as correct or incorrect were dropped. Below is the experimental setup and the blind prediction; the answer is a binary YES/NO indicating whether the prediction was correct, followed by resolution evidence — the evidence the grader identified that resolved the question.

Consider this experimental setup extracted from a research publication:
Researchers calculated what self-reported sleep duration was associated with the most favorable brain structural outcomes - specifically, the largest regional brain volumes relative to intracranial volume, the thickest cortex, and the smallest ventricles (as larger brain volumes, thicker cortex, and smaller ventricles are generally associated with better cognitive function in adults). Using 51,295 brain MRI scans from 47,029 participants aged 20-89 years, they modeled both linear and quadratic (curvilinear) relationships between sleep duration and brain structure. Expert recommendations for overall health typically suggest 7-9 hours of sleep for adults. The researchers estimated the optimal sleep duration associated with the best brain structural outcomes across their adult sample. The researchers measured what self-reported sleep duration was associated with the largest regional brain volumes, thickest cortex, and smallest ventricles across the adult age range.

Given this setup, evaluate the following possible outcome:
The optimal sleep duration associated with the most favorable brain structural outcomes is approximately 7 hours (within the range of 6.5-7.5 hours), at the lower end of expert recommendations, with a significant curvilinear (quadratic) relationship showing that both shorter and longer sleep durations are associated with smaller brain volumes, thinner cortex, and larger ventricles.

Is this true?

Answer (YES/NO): NO